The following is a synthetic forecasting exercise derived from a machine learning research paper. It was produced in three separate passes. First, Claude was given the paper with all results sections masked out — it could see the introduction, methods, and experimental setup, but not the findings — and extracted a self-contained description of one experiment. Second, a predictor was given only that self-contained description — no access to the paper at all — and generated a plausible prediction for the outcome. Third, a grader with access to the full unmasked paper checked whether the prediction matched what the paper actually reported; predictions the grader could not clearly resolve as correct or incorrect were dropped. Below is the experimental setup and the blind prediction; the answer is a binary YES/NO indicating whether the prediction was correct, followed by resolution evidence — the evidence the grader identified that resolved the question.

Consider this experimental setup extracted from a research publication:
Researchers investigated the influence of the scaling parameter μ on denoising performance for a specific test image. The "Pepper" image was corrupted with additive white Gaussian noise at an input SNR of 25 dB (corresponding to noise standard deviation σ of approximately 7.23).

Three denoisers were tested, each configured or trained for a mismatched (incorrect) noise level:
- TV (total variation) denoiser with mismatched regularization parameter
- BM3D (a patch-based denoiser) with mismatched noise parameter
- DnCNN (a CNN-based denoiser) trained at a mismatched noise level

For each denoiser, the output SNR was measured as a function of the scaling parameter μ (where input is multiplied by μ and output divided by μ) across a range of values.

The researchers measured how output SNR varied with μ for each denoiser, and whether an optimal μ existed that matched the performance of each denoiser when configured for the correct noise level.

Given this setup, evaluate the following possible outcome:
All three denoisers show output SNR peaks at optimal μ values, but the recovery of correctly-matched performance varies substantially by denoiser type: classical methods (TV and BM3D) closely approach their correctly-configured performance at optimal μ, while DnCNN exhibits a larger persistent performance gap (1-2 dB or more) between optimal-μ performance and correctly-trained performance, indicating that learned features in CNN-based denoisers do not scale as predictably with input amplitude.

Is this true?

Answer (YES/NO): NO